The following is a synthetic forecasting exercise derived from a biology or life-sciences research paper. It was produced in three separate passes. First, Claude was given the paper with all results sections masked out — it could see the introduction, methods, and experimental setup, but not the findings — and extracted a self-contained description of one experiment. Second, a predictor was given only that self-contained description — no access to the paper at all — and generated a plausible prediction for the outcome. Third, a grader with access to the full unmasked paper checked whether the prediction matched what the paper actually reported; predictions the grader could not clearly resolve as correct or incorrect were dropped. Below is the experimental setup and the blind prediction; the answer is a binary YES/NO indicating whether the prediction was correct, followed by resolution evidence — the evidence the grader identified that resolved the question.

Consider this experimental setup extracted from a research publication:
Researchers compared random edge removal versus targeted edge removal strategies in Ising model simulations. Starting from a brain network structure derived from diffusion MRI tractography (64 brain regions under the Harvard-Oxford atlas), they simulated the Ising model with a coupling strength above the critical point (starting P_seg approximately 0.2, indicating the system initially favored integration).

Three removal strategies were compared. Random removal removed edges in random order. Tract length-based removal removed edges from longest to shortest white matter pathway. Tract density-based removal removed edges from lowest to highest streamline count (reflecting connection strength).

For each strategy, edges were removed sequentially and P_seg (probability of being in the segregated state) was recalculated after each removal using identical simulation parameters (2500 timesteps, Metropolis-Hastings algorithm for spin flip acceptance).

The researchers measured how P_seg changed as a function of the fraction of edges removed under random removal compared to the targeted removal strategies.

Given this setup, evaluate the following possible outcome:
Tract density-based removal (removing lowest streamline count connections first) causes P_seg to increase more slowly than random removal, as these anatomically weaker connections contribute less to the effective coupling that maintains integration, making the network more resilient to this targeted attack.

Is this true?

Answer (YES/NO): NO